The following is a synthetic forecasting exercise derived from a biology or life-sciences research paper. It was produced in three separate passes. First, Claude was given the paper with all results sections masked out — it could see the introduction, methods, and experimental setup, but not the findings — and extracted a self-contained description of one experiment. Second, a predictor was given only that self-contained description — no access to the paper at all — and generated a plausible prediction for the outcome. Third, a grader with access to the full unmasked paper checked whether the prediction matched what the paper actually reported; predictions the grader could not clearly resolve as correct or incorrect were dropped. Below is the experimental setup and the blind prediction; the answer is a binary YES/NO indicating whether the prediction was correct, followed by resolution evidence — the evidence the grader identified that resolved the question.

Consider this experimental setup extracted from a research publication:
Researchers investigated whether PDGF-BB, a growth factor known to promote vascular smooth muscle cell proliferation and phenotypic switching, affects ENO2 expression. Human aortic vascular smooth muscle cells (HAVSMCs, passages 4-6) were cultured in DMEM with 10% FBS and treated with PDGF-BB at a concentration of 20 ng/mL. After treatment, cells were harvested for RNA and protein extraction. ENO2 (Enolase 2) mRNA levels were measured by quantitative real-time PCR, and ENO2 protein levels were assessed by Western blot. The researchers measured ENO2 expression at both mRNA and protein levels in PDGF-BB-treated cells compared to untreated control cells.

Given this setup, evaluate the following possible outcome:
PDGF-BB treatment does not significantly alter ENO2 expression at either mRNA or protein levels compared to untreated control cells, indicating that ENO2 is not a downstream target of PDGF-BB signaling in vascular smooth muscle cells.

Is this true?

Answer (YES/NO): NO